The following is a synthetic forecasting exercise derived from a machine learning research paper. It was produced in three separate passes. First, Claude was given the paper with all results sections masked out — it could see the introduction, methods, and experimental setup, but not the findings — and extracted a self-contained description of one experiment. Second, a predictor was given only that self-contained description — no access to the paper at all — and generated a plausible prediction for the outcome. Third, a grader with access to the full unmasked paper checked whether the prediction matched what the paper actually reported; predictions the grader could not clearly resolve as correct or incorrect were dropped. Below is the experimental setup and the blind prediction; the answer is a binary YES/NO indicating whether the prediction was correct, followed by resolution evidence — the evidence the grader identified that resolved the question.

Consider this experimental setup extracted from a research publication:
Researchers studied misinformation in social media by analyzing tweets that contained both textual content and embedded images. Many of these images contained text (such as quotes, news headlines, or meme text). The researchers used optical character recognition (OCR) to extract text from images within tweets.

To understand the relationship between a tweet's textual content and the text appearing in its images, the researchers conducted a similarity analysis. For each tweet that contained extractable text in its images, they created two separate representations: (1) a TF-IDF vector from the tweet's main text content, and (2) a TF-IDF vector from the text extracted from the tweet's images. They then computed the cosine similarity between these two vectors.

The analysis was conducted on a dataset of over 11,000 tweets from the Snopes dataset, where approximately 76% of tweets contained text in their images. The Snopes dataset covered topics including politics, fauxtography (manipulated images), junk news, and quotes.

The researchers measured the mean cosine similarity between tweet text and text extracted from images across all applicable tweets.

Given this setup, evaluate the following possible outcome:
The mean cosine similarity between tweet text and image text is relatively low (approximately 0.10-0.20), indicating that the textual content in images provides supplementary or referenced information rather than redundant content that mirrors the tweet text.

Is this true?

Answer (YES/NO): NO